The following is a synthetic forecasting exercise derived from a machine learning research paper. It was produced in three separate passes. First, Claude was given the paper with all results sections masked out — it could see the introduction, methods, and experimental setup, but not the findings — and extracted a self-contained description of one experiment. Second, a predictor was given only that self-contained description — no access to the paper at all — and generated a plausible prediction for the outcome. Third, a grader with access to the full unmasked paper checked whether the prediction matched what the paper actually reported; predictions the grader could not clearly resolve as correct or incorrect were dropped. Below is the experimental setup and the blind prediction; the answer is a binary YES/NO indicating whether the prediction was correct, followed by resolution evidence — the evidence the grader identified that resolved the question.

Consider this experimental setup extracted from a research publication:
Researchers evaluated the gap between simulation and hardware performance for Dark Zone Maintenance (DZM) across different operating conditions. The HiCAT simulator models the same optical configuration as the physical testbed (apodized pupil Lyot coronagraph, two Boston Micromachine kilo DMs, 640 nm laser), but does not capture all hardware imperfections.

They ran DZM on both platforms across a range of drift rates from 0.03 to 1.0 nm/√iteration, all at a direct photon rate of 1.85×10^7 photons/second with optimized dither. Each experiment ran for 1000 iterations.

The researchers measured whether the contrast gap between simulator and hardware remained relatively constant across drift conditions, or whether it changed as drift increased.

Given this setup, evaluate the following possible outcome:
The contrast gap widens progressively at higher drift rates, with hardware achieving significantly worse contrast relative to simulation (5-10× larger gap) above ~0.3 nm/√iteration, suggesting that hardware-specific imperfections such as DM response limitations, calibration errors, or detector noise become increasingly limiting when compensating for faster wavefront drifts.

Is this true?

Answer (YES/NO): NO